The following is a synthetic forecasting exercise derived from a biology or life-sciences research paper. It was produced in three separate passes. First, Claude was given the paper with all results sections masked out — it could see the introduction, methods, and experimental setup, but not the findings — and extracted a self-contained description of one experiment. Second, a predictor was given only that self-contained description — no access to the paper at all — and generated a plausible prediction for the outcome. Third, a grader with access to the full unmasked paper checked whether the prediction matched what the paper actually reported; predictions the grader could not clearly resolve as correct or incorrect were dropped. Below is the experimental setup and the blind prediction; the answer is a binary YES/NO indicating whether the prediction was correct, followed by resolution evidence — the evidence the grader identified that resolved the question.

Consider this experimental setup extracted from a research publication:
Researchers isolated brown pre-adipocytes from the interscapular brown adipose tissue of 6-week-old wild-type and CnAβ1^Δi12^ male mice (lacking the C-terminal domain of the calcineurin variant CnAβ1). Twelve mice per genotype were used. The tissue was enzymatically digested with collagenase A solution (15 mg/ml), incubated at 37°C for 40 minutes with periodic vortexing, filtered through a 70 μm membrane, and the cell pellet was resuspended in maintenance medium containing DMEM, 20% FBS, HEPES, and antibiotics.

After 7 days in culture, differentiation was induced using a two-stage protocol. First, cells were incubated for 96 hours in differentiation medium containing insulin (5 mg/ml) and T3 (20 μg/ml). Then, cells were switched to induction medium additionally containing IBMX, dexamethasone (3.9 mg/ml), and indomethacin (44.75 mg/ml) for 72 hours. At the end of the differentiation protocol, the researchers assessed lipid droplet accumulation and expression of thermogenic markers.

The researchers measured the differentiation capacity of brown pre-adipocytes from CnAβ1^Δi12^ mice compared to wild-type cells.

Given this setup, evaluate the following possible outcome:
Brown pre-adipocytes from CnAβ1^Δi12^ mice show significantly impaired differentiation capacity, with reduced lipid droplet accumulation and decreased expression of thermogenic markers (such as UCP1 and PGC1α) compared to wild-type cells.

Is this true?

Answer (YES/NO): NO